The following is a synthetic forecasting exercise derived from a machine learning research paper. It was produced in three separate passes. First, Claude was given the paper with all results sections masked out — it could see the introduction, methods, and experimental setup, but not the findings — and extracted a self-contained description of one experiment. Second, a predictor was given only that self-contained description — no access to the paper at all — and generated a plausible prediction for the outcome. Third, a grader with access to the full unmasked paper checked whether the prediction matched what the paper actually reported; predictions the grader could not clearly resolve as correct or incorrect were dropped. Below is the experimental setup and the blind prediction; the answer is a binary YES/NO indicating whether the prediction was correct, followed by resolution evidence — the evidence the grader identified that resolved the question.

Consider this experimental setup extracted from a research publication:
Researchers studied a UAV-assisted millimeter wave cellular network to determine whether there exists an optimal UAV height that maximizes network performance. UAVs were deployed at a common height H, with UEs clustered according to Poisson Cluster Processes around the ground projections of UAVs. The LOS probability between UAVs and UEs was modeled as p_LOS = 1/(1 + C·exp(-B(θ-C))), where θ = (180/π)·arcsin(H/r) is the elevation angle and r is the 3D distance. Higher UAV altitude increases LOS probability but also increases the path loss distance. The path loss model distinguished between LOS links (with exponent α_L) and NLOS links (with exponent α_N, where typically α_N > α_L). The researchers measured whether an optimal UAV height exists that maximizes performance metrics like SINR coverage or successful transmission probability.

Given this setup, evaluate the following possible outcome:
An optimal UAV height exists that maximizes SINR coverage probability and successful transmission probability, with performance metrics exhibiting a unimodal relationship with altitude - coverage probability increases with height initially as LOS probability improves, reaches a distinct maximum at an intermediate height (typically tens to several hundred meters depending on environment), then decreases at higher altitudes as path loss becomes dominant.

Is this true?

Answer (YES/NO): YES